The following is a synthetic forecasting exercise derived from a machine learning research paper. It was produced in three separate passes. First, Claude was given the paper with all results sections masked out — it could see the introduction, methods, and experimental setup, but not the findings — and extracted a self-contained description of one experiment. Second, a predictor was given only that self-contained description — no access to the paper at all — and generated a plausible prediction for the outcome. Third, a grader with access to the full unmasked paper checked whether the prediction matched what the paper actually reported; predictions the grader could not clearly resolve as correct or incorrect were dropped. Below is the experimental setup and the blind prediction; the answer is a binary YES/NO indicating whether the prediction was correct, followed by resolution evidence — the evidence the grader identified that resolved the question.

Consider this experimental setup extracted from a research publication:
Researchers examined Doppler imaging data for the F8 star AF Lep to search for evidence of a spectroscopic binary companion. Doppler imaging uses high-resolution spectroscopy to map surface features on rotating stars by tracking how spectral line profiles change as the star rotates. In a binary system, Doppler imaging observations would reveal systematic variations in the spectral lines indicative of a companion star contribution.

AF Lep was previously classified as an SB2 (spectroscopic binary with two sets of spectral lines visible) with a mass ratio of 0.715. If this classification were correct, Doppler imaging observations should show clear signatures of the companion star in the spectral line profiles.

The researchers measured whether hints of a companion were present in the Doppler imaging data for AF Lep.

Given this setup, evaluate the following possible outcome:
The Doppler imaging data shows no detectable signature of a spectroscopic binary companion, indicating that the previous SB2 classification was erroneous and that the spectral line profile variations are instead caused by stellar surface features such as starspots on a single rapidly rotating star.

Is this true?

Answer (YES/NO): YES